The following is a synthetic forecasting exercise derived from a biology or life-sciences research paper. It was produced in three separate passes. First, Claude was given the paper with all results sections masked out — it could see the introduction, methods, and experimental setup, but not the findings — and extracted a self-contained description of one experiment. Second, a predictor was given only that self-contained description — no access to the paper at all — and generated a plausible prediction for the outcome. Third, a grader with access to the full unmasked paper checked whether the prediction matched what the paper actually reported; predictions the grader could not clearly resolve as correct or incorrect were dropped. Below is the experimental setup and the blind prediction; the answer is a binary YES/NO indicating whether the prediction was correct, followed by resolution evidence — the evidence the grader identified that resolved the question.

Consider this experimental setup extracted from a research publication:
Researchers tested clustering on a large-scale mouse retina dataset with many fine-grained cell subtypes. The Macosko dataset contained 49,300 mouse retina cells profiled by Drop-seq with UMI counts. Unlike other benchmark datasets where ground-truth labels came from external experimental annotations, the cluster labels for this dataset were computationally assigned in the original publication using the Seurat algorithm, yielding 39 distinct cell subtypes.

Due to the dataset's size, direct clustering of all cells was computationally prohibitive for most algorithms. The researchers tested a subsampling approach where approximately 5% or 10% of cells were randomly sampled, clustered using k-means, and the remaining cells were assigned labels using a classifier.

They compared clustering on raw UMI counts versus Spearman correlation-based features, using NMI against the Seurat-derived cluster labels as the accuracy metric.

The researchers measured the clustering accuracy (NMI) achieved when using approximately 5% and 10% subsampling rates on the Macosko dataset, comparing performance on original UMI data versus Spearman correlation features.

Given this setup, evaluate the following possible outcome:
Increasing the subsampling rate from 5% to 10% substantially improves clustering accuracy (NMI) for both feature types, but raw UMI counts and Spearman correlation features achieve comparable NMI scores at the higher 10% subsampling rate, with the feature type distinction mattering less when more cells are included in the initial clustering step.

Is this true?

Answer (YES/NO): NO